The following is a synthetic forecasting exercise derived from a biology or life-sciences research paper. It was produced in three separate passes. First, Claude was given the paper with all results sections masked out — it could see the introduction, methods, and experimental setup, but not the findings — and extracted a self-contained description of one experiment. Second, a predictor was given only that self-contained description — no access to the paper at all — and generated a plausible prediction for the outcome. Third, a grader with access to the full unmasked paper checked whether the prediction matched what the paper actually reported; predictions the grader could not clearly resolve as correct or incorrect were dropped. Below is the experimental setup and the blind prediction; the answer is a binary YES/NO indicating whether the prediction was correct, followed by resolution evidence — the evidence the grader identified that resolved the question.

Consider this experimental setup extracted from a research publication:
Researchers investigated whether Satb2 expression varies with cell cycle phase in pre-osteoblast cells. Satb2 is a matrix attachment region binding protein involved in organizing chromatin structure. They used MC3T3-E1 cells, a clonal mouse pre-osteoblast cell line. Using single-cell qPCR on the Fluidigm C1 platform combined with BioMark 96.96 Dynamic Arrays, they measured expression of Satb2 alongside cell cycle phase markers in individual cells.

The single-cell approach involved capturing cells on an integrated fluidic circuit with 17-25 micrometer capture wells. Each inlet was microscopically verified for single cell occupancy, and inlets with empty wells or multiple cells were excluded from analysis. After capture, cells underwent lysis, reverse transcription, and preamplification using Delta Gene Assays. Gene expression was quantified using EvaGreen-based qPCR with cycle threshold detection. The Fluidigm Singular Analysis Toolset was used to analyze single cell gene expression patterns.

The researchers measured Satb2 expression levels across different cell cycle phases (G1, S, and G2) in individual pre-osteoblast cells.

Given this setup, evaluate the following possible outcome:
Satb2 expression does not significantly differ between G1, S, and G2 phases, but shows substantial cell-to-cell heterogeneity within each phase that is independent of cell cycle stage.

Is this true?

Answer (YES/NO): NO